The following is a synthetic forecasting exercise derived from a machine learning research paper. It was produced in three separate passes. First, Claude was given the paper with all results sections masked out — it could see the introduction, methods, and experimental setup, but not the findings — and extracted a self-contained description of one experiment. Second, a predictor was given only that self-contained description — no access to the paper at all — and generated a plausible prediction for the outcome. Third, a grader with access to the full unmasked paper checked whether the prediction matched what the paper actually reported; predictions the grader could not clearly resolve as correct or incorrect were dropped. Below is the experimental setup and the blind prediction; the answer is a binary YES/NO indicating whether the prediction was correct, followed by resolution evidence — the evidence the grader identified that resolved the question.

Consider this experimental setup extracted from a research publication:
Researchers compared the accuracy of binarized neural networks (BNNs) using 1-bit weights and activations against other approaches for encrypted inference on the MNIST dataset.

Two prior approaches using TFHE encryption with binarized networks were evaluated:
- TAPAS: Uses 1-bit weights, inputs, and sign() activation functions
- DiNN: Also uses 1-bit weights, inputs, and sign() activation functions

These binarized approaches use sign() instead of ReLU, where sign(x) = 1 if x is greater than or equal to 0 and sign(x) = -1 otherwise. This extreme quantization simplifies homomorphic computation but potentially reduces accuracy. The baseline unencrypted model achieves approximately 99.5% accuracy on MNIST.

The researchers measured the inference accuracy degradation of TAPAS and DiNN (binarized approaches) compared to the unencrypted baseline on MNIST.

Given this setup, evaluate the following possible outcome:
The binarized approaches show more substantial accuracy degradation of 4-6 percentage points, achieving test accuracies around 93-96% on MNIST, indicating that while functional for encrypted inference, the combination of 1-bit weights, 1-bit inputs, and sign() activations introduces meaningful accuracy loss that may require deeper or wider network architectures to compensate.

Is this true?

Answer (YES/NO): YES